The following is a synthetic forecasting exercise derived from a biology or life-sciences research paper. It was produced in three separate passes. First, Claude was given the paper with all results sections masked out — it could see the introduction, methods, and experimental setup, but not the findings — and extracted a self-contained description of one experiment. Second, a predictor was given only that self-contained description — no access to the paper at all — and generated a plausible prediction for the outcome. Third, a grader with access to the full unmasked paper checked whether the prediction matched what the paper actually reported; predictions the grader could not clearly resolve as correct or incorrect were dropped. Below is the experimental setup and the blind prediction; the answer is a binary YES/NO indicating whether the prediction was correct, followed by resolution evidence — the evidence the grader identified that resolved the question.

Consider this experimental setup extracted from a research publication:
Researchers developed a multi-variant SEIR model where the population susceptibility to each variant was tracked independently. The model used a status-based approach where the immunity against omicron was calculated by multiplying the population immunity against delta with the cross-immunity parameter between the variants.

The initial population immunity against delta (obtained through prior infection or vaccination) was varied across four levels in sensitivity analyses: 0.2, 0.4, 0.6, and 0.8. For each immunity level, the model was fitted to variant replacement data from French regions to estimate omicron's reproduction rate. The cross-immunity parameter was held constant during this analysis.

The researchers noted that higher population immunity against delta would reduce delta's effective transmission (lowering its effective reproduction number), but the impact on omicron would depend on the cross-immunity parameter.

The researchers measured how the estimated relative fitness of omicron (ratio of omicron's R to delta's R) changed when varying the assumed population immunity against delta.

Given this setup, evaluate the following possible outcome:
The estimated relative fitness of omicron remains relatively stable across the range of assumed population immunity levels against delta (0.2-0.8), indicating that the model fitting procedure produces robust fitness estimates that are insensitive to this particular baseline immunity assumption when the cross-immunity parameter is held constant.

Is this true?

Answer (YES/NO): YES